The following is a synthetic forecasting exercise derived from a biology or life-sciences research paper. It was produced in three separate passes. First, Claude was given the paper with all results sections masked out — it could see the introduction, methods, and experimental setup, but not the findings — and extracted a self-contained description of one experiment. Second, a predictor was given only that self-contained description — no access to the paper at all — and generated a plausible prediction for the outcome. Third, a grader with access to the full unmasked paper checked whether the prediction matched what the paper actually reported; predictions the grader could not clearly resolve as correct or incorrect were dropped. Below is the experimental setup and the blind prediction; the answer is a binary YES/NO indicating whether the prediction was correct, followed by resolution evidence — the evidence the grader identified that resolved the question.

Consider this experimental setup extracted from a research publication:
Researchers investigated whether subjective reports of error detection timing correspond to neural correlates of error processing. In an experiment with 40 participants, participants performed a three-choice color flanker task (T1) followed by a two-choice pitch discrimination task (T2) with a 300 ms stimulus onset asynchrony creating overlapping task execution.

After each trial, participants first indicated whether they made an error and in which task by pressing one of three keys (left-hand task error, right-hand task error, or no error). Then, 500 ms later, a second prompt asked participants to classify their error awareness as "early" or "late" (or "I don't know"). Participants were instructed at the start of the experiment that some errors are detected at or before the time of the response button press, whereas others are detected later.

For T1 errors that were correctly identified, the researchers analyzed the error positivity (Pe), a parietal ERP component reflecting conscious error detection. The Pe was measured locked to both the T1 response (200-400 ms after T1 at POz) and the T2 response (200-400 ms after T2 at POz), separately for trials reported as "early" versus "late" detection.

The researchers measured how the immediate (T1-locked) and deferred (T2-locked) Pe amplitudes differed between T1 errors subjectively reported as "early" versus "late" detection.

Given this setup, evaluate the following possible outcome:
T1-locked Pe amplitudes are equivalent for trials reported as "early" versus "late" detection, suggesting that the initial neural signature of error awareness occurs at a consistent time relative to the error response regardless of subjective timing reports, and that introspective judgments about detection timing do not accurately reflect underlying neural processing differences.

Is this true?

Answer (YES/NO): YES